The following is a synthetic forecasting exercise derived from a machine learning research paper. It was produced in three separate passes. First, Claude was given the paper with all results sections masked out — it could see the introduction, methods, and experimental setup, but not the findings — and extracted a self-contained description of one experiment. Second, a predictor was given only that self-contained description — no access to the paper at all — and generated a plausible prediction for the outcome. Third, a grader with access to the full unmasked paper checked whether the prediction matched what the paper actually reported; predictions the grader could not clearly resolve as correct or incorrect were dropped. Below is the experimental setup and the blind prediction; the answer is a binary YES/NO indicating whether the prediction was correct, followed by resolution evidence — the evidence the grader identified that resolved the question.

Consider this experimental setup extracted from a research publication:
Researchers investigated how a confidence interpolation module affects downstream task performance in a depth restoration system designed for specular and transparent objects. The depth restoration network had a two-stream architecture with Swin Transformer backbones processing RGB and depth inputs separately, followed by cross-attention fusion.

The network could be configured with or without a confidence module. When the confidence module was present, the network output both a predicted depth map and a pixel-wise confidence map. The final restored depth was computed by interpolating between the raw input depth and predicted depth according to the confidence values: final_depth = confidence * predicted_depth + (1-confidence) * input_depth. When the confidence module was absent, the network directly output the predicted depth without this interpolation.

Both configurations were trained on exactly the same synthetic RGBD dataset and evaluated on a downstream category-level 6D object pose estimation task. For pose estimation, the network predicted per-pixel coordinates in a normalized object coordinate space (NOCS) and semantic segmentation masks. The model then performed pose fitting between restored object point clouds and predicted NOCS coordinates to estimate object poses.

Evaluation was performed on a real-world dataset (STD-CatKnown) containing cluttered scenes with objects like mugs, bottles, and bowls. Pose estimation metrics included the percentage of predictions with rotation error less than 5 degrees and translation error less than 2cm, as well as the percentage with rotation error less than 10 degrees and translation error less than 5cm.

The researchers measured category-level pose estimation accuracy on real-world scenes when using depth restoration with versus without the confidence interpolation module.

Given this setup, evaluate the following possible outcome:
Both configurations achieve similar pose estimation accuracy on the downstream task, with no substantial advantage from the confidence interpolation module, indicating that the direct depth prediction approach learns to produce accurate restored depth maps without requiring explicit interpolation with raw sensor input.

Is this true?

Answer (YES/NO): NO